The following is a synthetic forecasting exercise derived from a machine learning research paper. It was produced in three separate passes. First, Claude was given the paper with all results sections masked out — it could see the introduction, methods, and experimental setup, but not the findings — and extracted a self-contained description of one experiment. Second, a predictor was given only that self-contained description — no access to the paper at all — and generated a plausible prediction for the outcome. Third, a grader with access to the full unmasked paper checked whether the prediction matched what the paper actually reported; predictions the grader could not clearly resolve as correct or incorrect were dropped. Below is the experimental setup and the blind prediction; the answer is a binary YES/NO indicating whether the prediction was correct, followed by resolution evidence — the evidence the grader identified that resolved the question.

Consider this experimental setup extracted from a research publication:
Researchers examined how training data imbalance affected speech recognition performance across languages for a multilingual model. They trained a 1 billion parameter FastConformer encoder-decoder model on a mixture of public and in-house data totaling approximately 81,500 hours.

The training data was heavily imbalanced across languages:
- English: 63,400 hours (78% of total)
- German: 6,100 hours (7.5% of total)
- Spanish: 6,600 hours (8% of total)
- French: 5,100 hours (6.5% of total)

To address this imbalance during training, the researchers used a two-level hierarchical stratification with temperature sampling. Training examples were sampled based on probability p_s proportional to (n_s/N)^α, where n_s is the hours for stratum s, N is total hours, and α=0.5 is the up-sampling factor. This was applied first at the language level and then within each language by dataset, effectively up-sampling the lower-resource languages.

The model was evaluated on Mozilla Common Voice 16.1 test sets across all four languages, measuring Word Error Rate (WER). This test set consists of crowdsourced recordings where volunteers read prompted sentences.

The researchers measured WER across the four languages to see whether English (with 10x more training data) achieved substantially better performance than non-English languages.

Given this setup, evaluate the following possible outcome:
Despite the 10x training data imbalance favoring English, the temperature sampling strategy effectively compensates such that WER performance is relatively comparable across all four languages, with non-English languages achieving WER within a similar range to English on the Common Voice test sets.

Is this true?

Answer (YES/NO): NO